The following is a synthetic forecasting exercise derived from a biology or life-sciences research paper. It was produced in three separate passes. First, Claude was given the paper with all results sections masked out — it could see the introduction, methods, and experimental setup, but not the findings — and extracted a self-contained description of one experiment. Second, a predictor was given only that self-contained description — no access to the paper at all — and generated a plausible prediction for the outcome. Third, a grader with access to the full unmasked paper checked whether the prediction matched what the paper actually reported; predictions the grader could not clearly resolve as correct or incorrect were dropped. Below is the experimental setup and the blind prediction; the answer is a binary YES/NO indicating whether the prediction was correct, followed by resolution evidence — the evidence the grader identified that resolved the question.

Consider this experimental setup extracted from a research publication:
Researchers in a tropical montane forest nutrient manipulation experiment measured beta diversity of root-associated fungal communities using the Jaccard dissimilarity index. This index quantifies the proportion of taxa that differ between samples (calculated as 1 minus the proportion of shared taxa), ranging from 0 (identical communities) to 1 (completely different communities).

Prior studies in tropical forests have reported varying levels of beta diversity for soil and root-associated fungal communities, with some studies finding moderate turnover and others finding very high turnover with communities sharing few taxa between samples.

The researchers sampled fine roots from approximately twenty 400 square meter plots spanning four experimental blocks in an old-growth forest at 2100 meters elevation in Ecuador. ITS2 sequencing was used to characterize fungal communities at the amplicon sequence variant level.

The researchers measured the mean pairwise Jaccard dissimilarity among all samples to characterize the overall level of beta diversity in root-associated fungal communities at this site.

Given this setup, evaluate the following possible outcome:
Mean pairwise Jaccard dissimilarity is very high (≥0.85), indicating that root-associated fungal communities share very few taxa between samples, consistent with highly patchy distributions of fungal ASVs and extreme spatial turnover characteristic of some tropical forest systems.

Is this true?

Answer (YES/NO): YES